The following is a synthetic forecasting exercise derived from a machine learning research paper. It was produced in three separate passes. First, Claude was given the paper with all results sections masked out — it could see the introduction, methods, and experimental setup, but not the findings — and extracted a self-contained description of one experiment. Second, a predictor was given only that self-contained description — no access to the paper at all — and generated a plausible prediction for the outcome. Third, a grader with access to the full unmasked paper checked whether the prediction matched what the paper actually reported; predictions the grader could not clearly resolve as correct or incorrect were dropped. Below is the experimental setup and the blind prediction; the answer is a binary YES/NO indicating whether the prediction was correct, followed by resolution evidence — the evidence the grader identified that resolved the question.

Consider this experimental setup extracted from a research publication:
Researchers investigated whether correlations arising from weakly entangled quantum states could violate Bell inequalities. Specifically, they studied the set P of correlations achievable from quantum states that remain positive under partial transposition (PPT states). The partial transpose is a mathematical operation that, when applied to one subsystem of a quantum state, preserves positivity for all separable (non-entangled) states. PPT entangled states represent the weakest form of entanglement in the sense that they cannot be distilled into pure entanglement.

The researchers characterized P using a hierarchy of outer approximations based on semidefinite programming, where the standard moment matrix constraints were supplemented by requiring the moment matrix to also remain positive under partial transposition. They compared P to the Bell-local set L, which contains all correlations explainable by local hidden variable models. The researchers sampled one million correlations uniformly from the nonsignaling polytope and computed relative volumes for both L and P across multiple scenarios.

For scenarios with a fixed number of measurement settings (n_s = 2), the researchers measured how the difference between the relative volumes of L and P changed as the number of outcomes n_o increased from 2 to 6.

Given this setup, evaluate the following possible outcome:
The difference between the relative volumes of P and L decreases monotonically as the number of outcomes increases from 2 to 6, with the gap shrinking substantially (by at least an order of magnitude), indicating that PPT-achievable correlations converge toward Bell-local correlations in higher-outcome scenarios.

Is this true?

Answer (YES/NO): NO